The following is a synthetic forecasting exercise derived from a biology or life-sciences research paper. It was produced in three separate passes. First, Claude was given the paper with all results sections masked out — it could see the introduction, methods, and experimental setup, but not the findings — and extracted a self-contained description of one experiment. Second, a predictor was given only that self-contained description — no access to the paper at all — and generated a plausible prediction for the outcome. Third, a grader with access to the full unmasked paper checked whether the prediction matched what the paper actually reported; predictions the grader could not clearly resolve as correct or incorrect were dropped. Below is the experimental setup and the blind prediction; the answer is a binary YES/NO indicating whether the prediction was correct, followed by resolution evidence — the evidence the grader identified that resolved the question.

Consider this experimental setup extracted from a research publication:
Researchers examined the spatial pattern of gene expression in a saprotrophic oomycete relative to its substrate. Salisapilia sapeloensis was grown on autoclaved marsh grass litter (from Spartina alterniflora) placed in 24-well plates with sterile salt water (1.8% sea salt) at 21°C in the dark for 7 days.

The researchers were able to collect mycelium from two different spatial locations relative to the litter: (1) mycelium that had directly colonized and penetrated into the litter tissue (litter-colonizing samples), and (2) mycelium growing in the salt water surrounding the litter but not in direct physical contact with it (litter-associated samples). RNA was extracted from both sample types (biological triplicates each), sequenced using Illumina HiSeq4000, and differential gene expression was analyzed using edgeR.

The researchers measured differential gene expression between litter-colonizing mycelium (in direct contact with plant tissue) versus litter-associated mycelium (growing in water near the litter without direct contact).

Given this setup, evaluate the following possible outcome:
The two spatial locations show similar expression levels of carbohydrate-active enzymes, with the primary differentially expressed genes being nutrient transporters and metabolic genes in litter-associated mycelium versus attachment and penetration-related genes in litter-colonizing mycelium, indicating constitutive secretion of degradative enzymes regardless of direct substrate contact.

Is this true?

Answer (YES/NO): NO